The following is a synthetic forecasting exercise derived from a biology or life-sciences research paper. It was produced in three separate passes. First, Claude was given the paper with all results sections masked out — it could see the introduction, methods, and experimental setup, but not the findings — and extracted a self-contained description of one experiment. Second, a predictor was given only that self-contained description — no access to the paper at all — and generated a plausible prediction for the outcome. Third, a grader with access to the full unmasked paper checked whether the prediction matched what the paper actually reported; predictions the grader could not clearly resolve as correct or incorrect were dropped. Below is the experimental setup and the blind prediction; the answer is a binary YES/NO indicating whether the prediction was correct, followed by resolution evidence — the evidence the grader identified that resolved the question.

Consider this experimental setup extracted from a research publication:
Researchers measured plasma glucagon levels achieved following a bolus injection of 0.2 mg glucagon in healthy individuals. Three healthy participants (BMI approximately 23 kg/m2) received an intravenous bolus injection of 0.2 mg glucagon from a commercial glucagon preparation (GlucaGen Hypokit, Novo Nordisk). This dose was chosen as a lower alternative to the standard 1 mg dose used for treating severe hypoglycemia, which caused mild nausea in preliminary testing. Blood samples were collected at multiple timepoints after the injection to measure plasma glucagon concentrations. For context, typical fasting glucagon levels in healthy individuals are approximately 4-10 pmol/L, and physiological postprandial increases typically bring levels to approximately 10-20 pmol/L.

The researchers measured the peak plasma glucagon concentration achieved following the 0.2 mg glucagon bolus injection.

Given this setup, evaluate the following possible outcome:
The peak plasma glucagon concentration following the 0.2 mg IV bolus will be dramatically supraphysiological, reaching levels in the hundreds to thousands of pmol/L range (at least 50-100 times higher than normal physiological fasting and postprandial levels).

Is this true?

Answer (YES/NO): YES